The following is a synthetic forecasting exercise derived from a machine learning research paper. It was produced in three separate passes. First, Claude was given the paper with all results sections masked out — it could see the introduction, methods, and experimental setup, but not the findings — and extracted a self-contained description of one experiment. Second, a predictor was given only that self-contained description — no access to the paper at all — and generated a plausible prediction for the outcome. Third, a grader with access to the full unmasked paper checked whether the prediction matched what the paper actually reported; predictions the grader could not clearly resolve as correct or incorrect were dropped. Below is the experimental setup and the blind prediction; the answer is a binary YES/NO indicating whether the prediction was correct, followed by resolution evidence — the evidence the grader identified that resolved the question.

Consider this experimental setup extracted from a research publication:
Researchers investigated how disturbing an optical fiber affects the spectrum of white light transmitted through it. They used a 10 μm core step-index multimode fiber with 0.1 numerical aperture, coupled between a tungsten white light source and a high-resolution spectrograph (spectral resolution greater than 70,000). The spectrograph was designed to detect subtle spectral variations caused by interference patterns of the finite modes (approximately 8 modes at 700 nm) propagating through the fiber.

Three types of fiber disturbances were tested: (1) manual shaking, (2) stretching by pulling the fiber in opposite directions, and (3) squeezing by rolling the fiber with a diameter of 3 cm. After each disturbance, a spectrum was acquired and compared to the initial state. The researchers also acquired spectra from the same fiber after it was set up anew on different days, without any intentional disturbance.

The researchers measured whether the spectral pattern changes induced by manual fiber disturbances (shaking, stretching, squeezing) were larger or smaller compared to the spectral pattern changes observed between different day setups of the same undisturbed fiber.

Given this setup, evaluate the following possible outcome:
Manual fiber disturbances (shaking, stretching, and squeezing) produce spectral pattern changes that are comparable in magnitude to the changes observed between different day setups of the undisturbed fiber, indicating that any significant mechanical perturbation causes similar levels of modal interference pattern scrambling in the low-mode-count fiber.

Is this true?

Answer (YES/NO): NO